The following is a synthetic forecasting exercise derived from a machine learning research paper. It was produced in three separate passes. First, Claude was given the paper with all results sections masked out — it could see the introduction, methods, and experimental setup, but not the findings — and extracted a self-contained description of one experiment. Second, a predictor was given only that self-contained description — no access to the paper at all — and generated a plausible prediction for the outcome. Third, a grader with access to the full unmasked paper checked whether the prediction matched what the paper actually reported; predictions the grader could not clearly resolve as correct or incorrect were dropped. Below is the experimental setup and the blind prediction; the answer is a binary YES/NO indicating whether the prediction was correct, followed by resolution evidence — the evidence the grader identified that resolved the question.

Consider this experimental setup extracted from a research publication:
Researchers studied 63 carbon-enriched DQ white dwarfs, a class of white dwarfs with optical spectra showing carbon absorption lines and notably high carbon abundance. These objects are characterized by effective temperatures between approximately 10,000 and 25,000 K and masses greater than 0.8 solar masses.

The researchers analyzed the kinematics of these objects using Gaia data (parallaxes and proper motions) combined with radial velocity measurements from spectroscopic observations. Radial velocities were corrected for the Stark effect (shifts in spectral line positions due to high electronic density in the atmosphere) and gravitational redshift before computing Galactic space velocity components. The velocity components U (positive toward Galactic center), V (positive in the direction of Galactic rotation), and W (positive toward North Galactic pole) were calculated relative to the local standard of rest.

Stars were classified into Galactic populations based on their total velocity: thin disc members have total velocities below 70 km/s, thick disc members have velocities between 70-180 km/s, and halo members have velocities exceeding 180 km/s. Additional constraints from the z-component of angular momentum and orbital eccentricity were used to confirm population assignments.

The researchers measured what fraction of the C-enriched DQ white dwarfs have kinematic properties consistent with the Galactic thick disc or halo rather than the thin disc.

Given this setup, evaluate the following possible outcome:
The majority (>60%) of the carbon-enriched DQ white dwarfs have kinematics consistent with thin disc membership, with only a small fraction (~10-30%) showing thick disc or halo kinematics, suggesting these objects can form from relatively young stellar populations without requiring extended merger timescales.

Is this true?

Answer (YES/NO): NO